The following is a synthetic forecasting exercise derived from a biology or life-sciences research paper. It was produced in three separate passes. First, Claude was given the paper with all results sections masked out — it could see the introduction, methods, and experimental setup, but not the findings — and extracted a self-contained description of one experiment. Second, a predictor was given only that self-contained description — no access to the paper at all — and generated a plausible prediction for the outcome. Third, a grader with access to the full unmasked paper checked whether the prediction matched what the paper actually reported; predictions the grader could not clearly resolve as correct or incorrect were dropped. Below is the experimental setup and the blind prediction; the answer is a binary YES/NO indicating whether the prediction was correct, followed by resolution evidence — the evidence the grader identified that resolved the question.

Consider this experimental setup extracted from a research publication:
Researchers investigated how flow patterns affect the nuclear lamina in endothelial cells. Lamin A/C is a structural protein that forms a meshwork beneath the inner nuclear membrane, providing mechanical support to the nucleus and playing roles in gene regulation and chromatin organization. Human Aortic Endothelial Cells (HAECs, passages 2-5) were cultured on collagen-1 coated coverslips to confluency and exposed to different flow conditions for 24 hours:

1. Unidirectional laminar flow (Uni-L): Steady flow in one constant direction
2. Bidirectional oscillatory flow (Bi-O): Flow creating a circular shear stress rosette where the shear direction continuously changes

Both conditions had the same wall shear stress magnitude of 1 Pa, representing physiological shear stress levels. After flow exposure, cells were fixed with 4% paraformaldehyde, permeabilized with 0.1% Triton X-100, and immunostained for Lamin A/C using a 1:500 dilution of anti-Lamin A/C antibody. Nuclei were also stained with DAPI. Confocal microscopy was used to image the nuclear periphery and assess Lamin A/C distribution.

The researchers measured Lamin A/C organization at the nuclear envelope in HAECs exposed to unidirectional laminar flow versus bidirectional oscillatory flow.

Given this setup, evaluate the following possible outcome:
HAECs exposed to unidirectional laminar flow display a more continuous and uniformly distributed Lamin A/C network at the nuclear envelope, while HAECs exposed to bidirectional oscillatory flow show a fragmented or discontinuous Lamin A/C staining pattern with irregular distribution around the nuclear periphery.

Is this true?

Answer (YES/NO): YES